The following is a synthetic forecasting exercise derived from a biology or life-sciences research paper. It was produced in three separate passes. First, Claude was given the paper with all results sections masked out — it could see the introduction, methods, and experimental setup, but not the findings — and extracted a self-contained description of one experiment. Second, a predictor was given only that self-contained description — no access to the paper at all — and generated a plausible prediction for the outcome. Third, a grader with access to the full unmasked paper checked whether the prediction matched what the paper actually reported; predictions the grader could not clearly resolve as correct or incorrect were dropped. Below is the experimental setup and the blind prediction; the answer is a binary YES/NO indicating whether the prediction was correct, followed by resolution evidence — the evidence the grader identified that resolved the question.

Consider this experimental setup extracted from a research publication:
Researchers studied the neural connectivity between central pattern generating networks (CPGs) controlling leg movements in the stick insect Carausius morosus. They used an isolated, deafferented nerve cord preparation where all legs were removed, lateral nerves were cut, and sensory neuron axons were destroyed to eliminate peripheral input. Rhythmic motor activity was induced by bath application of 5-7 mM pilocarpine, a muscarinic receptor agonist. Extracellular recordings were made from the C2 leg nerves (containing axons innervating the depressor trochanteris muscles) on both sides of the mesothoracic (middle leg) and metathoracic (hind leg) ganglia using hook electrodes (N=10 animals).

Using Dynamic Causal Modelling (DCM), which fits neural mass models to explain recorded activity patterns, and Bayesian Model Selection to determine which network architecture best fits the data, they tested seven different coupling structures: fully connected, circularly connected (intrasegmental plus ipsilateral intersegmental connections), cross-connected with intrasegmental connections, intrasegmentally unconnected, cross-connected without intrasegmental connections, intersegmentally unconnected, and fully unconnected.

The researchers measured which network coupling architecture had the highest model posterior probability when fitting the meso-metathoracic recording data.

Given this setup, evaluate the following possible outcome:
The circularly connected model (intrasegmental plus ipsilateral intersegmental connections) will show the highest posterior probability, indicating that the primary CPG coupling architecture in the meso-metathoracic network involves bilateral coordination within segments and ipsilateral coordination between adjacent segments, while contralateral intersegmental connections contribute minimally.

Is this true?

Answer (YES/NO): YES